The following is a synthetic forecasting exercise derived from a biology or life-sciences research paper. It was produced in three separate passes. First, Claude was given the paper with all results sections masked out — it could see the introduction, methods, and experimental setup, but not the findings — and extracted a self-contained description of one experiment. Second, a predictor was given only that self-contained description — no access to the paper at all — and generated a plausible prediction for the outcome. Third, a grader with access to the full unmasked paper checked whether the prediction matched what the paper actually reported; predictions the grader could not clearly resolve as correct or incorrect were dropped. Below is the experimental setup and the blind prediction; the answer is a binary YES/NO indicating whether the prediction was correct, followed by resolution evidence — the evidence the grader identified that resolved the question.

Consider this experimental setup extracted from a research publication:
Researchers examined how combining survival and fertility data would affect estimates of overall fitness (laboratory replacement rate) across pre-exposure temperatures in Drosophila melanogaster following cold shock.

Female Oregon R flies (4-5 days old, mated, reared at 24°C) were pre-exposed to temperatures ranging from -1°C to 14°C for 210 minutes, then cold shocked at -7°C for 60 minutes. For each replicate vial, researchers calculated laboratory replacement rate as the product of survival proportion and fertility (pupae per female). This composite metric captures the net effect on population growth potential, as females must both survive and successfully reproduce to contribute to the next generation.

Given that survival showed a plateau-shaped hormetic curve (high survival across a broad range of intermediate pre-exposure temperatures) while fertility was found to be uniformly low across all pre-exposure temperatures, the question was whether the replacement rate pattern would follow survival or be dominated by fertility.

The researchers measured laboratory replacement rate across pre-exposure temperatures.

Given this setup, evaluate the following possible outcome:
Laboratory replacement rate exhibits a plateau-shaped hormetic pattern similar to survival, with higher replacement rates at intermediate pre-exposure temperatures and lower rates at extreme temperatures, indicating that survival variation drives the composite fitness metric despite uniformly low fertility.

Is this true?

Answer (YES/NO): YES